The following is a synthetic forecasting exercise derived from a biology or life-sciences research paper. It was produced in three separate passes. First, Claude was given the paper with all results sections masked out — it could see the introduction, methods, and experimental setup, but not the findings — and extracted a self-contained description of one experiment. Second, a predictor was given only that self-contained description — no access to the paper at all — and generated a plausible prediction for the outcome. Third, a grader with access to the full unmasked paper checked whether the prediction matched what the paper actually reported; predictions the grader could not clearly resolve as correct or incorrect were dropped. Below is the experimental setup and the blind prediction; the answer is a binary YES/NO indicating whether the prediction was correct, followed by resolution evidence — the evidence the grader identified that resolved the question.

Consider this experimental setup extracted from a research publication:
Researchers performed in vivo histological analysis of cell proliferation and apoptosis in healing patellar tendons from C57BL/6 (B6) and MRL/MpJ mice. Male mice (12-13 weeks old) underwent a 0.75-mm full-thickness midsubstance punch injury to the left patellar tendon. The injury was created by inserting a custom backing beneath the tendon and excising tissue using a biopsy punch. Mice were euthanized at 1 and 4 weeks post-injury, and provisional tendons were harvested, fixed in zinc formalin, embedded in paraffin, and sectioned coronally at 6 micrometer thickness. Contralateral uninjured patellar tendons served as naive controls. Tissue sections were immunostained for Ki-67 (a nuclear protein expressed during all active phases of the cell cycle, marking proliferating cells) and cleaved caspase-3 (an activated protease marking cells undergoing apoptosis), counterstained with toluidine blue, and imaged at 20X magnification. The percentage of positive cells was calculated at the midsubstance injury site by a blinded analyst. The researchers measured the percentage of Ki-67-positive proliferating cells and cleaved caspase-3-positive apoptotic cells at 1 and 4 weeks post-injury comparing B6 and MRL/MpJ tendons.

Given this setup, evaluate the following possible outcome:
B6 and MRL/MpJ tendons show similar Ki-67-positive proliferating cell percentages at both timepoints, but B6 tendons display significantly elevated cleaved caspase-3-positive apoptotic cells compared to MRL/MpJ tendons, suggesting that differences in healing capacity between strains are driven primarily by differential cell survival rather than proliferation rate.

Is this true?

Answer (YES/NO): NO